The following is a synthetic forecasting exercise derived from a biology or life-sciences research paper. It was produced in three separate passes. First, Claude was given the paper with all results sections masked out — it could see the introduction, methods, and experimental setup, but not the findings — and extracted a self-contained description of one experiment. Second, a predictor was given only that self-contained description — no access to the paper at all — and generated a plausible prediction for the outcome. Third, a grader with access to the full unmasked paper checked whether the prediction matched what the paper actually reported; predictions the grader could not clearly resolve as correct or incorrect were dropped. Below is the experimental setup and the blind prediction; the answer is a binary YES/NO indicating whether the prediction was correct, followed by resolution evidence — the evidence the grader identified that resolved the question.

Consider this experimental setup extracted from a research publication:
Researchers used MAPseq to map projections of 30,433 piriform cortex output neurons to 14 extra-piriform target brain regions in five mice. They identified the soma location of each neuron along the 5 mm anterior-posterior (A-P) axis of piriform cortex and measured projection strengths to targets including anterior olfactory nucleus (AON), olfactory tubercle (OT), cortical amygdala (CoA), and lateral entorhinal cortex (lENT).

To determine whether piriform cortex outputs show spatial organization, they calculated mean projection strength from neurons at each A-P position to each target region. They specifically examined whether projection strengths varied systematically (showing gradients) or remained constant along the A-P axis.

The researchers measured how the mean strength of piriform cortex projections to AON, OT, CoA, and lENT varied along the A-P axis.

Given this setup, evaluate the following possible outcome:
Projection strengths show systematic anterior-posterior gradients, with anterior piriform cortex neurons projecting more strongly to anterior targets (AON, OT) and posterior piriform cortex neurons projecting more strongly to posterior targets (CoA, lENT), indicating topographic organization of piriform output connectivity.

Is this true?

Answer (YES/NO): NO